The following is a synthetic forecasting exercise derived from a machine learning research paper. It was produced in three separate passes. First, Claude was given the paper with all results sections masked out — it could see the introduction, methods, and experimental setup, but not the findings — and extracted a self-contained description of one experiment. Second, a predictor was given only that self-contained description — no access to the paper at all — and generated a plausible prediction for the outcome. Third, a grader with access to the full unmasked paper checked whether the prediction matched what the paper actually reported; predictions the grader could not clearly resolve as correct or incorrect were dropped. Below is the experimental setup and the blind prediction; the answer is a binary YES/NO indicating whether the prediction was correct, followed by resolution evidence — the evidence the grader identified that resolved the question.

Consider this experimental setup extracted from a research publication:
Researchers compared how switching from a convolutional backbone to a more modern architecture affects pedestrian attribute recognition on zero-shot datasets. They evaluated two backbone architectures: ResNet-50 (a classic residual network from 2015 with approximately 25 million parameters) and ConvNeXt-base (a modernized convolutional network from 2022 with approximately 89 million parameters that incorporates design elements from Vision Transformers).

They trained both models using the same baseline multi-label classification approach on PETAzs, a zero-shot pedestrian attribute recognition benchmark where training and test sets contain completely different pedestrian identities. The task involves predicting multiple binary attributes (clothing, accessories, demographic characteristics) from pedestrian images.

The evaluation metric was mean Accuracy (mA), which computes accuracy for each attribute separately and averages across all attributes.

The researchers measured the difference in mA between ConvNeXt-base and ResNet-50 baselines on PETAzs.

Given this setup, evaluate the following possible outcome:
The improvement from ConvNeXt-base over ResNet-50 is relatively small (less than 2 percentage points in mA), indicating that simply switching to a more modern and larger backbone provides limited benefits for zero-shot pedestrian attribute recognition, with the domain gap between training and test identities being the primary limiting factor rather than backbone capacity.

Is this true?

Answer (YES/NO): NO